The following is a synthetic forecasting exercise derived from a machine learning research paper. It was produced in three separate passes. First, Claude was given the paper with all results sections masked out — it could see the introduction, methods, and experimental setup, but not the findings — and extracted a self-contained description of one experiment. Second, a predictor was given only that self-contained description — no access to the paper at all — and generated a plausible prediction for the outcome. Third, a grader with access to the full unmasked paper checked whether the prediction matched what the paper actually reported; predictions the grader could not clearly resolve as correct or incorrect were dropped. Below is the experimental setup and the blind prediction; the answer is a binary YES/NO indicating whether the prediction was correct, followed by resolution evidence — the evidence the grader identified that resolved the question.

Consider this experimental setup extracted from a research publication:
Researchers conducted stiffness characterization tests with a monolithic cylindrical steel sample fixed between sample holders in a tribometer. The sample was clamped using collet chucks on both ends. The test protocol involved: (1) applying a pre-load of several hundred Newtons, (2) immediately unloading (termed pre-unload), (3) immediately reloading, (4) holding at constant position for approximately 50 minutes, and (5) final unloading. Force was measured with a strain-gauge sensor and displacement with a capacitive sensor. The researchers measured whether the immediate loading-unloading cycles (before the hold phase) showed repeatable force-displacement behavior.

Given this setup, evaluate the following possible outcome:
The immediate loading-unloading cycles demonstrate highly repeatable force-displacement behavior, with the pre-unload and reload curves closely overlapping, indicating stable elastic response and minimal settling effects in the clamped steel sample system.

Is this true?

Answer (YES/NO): YES